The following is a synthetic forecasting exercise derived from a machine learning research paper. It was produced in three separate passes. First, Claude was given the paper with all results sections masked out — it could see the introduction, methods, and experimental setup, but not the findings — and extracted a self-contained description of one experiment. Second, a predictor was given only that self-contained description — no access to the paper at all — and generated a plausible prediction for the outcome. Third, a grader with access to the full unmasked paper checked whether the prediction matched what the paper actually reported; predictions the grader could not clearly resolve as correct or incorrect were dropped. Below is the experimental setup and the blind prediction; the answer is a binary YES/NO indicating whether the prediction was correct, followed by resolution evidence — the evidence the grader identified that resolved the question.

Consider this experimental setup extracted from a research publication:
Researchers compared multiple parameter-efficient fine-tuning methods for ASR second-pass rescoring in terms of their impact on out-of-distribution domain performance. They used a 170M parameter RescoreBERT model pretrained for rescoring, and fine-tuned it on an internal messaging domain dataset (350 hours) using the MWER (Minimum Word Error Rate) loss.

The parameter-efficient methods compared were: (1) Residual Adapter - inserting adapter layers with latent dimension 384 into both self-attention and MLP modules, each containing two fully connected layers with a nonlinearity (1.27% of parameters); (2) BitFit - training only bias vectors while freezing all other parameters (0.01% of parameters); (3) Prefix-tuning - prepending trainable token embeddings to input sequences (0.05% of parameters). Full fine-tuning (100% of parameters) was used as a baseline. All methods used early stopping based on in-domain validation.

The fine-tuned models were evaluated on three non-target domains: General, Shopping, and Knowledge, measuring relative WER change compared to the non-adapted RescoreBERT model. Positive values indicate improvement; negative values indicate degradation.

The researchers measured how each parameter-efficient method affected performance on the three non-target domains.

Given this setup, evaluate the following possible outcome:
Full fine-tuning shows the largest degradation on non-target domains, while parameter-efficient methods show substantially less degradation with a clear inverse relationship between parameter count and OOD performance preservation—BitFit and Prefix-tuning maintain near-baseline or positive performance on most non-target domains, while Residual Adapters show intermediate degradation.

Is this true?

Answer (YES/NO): NO